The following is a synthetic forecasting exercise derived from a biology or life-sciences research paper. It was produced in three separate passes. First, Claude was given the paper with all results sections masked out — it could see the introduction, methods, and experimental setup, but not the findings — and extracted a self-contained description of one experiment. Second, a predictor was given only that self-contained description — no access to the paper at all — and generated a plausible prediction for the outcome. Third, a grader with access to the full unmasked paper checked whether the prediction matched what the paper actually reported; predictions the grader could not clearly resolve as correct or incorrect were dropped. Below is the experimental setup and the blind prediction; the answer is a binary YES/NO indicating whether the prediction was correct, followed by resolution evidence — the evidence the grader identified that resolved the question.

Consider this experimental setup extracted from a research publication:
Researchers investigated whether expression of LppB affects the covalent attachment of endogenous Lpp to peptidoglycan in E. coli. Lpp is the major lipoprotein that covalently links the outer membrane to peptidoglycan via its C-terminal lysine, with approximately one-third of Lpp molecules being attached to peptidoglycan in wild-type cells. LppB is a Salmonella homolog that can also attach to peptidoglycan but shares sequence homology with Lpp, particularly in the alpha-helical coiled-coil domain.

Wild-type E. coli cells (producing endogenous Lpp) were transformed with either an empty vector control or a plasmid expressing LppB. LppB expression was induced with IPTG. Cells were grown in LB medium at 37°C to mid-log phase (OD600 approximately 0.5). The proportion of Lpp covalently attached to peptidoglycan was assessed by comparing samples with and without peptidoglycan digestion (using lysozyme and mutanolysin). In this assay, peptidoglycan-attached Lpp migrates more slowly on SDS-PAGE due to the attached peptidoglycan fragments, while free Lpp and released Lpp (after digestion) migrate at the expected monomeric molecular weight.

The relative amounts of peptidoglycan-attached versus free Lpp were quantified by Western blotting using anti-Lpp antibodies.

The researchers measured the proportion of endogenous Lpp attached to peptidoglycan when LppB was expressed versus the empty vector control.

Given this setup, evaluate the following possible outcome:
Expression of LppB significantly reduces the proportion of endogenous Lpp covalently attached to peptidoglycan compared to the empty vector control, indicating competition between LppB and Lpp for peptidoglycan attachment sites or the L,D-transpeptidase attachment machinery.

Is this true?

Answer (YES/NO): YES